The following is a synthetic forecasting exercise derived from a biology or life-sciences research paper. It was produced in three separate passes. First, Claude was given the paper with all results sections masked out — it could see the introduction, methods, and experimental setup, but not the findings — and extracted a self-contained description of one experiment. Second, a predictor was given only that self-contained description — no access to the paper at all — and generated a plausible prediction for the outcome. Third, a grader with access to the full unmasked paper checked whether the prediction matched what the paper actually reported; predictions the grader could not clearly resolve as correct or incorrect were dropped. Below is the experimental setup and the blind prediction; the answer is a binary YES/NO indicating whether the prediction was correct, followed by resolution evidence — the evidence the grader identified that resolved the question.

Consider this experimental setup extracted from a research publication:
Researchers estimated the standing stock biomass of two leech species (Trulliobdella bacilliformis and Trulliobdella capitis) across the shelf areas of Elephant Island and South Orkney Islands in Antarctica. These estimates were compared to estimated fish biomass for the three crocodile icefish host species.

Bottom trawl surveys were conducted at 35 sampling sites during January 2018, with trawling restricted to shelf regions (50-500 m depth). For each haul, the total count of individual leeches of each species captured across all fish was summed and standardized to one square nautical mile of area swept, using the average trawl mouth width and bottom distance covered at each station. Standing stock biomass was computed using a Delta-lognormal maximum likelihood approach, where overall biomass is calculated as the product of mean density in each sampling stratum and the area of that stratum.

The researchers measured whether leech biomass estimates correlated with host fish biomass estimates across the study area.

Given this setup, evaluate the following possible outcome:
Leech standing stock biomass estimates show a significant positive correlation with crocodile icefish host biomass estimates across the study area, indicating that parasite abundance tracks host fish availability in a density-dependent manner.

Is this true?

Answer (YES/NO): NO